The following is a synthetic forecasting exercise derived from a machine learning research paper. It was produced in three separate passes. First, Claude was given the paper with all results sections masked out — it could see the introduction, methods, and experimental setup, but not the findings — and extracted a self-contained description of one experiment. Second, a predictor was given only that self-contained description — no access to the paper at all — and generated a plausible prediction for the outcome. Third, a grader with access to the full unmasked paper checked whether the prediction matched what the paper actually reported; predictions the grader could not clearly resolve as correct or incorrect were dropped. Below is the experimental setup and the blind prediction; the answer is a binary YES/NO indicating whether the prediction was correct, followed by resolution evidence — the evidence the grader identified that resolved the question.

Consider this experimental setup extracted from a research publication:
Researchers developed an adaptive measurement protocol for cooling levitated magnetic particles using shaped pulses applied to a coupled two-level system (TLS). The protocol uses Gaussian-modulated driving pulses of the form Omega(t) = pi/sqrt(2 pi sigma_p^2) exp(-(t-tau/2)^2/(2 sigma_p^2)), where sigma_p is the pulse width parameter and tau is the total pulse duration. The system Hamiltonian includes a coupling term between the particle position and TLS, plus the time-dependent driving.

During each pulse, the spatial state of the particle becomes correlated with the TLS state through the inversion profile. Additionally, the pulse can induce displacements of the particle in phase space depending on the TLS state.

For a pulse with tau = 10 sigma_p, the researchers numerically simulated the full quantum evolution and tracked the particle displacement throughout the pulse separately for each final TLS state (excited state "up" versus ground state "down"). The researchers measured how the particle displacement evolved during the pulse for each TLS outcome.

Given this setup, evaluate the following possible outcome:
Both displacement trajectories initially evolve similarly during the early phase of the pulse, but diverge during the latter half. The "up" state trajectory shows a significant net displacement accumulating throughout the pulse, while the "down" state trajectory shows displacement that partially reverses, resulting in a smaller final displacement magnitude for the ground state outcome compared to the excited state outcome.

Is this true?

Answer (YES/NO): NO